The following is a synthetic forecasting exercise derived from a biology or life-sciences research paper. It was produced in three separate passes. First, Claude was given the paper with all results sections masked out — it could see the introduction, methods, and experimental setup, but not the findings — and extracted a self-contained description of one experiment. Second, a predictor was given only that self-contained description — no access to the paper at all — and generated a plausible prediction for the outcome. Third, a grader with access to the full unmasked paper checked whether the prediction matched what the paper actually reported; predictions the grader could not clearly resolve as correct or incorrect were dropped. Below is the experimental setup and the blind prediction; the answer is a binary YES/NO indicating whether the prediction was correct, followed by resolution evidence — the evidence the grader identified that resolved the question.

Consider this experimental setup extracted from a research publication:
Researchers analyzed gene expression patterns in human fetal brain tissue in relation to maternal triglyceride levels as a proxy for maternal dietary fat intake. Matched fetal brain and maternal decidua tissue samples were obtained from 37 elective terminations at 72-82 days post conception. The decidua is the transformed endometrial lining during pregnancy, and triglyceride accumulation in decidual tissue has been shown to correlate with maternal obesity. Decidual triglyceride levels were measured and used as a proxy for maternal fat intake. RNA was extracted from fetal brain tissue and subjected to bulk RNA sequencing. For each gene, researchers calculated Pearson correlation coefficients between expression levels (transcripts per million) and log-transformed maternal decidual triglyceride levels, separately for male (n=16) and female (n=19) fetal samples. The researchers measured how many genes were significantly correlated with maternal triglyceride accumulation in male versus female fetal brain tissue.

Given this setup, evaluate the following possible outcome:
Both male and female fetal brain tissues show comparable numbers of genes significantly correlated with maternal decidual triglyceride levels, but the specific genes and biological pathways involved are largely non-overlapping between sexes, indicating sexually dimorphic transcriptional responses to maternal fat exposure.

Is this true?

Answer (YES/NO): NO